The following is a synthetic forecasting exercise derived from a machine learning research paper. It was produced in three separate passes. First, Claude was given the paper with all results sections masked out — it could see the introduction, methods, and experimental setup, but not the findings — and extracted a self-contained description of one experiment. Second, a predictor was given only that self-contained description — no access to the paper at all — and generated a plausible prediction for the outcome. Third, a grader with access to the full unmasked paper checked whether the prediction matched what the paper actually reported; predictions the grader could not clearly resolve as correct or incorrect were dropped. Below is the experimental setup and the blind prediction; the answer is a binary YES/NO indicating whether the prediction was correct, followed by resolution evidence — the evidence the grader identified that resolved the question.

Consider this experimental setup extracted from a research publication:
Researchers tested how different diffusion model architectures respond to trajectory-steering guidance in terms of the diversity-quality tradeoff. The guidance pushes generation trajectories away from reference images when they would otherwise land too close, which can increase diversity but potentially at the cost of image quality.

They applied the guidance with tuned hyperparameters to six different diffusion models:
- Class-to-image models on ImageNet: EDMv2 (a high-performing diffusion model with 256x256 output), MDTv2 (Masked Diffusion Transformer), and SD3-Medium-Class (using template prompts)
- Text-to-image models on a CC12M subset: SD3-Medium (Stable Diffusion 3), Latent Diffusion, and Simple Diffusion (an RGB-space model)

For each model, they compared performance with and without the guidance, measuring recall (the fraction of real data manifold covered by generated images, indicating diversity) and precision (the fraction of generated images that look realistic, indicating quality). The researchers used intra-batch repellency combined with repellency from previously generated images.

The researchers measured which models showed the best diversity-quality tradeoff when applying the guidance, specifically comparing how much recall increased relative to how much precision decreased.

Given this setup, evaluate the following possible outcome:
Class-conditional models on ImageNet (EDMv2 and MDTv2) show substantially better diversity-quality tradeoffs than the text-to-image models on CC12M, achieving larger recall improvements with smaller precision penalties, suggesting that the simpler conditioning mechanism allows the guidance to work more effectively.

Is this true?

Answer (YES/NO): NO